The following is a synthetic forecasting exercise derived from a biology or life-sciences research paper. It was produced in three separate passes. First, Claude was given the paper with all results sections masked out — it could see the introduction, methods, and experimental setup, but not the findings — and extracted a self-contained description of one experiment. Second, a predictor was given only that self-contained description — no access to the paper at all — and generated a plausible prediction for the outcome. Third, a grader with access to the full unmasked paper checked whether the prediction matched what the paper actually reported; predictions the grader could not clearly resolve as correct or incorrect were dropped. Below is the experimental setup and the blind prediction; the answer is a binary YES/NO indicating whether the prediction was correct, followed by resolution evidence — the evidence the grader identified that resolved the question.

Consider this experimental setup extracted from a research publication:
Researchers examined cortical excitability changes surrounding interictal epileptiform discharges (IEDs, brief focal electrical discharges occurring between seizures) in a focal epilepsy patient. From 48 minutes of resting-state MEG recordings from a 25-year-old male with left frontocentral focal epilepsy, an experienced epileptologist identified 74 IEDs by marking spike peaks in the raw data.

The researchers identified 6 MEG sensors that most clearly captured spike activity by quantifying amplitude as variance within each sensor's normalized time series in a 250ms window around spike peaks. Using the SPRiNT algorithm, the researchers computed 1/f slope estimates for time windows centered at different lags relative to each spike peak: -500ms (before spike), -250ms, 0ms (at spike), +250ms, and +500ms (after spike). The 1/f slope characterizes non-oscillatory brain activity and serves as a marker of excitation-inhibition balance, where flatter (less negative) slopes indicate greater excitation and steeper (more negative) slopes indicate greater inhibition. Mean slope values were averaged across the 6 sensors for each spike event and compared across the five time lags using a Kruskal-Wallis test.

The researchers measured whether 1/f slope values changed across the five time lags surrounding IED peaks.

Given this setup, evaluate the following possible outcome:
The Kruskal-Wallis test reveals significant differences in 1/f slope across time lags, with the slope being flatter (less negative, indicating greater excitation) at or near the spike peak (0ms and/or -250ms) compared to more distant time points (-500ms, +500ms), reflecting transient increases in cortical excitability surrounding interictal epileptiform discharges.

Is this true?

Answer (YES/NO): YES